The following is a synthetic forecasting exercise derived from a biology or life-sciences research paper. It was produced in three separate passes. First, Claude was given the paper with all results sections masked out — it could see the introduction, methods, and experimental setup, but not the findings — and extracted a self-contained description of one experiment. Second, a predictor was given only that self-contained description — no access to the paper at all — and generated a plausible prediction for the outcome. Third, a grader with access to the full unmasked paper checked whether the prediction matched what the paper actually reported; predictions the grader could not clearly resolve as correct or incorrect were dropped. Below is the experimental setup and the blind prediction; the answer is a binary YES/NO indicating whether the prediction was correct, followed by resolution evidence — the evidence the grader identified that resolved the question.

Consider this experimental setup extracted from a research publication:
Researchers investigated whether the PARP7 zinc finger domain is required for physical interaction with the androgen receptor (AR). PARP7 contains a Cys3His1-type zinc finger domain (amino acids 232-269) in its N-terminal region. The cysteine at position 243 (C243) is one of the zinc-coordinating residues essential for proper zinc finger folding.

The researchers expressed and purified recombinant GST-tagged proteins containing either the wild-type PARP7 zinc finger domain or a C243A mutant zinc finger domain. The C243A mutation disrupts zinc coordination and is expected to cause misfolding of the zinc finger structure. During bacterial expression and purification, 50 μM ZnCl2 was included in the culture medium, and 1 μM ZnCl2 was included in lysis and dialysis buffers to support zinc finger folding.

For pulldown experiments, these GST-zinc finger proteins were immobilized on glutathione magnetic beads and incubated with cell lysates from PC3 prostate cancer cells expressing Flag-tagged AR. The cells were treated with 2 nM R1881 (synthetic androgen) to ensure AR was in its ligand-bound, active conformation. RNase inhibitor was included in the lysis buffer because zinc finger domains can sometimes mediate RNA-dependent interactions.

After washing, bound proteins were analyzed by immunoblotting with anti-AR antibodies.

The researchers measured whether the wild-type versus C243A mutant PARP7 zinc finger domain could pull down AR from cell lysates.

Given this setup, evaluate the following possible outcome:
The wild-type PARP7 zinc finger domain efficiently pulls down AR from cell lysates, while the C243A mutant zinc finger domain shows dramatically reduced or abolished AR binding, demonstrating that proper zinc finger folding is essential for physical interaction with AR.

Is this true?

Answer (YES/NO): NO